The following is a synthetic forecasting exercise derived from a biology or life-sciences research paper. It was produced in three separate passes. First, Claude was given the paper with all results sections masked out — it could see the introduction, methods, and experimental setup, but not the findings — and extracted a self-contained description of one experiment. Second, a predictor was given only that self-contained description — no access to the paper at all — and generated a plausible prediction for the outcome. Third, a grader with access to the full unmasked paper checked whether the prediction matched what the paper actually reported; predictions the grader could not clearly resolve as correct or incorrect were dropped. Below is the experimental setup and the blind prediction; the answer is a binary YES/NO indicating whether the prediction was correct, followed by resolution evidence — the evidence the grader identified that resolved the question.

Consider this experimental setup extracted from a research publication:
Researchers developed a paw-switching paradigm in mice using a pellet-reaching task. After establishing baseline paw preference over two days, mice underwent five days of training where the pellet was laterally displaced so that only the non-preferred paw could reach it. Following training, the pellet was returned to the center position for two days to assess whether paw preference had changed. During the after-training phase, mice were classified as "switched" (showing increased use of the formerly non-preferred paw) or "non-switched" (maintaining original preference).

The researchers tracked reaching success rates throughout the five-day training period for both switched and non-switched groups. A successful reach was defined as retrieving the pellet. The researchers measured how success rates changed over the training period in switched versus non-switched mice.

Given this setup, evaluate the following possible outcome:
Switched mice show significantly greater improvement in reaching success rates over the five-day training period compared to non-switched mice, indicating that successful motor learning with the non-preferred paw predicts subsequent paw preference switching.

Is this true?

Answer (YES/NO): YES